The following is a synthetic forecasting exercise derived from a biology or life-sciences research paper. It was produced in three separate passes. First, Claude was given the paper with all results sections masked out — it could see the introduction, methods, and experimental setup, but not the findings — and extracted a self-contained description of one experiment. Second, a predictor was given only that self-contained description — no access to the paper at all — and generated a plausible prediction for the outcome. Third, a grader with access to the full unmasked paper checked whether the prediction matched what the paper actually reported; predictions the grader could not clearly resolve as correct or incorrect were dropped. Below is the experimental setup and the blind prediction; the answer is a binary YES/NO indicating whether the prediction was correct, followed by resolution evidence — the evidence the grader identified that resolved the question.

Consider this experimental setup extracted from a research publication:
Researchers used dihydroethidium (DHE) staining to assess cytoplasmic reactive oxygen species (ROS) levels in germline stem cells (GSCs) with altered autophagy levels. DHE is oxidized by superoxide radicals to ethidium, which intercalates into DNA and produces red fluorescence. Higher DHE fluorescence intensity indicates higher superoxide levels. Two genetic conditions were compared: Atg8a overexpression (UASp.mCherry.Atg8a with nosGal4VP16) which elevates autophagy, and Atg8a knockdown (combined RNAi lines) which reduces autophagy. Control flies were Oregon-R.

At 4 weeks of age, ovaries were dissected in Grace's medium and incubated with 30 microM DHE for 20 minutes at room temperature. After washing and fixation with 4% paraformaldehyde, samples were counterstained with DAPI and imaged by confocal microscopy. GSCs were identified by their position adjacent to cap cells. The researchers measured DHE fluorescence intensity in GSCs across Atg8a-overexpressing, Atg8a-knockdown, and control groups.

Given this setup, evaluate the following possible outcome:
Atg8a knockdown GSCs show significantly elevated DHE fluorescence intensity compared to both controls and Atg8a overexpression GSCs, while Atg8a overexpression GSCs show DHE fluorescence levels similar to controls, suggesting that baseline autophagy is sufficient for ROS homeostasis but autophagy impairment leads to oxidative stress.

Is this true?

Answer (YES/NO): NO